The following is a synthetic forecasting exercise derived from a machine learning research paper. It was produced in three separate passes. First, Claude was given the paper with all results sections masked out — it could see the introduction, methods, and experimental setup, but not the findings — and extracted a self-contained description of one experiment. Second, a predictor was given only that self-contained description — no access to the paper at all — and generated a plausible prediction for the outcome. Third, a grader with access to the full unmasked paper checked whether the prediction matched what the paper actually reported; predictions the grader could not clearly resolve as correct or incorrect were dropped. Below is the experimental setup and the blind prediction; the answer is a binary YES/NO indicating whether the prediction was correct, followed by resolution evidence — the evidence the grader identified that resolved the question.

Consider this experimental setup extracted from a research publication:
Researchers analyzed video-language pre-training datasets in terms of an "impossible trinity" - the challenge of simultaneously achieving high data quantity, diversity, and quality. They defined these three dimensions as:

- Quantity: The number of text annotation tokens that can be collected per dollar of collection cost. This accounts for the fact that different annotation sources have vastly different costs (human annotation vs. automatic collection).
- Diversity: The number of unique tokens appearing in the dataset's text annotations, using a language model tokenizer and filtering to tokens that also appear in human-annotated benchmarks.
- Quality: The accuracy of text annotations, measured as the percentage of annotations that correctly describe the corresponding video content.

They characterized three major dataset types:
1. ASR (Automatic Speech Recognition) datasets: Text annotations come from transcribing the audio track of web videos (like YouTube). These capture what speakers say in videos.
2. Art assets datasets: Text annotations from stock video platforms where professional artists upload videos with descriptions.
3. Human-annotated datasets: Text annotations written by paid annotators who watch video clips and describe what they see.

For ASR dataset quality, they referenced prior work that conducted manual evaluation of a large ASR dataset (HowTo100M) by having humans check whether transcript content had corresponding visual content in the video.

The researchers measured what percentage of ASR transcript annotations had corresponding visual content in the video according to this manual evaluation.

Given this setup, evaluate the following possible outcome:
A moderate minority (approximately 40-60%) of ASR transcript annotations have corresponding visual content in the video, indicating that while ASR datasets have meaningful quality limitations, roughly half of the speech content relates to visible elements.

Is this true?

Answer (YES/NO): YES